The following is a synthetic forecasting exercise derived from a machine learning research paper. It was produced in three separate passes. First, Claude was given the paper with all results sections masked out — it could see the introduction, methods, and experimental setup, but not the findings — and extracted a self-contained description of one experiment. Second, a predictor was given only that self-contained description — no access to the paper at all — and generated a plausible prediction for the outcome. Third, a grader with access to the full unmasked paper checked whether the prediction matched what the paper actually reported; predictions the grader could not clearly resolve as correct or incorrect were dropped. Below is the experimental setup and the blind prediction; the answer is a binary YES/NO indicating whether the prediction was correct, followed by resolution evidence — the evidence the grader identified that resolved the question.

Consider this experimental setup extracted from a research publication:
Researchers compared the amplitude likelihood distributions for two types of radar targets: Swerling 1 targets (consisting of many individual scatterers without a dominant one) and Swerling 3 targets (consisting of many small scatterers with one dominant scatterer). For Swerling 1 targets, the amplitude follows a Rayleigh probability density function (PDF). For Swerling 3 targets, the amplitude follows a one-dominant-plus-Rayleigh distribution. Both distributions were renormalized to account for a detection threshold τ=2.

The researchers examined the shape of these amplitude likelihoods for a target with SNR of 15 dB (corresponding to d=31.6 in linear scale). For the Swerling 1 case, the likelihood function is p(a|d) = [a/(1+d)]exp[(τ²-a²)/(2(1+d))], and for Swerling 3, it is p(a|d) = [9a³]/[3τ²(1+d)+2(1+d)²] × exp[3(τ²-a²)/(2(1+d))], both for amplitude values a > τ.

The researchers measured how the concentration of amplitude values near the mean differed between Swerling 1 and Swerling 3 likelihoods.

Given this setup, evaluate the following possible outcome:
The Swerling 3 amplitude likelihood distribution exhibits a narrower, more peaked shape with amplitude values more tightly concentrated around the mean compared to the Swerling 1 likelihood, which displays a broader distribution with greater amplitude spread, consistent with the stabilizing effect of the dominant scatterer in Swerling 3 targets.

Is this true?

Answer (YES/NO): YES